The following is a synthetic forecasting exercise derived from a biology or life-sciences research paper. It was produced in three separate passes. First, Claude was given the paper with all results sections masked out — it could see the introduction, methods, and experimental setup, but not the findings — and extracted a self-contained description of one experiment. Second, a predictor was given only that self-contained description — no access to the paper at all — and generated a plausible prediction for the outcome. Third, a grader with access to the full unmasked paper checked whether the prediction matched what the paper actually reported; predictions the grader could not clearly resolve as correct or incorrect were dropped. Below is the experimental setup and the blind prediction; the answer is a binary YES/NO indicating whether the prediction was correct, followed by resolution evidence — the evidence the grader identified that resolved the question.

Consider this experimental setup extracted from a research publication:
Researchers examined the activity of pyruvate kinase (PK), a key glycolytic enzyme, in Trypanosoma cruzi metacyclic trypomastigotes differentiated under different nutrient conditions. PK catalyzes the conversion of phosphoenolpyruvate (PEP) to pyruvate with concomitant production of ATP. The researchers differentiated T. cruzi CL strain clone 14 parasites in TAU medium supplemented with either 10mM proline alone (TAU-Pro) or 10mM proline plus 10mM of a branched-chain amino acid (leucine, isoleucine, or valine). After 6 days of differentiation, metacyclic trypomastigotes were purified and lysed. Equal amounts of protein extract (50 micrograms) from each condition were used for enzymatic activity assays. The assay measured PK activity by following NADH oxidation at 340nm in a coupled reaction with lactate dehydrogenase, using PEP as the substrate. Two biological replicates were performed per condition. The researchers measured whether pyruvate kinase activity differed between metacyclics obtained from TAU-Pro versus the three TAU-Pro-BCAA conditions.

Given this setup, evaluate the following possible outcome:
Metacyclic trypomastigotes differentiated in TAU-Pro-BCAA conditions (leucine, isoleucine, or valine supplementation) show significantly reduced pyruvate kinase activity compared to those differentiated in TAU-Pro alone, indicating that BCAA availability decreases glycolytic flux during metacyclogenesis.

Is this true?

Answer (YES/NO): NO